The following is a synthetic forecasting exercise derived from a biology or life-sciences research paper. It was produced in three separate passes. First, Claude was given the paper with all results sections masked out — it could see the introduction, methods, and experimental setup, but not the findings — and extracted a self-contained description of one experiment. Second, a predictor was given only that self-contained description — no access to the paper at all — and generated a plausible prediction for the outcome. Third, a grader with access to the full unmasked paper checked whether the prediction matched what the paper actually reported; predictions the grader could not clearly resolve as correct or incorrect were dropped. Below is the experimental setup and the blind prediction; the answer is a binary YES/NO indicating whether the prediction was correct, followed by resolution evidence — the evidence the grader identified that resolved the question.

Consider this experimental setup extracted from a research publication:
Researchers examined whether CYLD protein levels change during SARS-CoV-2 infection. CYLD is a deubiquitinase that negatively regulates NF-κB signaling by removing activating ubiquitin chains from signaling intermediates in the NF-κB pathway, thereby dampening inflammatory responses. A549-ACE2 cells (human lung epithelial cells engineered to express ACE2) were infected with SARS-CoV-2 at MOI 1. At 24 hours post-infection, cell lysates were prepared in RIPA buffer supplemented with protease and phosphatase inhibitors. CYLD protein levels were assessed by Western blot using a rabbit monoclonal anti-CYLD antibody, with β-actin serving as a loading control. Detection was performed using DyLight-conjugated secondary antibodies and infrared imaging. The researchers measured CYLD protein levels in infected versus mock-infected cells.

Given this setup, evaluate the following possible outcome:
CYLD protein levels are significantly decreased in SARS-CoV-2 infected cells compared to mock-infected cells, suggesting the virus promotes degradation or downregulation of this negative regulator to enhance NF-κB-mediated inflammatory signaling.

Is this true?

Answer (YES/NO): NO